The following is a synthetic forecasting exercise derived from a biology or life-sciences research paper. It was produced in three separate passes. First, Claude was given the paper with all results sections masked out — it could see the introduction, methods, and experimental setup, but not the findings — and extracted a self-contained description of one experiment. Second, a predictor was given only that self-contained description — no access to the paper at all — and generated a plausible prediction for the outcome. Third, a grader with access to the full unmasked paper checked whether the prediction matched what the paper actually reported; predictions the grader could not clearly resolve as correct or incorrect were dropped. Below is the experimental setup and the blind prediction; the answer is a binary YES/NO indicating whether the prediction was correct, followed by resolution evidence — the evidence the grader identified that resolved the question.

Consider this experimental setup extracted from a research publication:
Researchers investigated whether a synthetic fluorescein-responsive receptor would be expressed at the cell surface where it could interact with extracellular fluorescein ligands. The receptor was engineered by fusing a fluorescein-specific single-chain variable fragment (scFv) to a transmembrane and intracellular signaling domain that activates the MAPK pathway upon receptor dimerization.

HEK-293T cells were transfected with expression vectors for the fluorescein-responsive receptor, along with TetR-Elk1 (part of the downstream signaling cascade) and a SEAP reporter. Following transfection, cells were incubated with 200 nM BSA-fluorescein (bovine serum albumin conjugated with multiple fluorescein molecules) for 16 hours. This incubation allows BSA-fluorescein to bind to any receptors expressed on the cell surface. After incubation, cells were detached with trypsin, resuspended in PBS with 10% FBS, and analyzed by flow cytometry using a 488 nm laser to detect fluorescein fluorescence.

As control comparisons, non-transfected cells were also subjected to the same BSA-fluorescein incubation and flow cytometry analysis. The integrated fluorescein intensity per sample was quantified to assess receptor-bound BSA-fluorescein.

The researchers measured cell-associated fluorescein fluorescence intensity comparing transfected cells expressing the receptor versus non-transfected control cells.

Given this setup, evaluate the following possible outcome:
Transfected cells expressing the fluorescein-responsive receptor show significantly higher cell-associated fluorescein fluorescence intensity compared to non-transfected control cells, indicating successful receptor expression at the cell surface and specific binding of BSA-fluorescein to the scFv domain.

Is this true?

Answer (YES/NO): YES